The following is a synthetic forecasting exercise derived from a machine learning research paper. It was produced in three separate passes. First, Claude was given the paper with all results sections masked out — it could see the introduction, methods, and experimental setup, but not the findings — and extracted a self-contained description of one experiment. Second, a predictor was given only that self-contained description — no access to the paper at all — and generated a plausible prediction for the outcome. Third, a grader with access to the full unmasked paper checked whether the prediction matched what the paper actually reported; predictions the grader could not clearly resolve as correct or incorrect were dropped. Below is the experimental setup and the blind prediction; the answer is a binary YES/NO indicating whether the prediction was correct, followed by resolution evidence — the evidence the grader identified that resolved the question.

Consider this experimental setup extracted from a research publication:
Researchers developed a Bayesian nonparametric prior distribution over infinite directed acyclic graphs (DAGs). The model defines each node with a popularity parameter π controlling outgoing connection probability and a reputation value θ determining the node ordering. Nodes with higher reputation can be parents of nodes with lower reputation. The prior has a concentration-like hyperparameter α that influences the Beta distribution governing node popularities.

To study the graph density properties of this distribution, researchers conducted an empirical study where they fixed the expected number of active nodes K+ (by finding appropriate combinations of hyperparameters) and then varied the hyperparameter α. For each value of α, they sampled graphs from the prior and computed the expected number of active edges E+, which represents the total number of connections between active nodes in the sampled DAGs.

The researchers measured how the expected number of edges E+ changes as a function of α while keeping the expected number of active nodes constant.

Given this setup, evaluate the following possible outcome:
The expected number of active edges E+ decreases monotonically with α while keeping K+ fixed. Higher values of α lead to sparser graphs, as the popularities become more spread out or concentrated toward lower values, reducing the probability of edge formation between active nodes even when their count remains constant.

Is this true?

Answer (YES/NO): YES